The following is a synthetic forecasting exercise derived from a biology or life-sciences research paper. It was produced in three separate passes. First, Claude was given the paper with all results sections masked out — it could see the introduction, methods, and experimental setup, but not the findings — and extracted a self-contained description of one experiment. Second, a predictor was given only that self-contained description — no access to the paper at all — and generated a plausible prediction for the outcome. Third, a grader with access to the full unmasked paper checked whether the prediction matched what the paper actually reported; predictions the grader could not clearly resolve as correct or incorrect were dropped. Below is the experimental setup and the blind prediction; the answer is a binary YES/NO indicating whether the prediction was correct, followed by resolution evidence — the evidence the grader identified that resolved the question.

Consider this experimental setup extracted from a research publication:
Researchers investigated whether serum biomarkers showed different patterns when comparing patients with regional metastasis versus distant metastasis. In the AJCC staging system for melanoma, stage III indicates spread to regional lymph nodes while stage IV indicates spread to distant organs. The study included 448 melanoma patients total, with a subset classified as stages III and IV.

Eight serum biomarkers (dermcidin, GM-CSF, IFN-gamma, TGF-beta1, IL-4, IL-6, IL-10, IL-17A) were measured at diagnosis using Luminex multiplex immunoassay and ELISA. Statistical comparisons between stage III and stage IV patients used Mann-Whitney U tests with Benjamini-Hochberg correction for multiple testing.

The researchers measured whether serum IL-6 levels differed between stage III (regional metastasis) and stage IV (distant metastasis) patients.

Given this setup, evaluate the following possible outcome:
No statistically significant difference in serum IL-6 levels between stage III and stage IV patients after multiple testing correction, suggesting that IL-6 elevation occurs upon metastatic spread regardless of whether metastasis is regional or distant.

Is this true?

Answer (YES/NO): YES